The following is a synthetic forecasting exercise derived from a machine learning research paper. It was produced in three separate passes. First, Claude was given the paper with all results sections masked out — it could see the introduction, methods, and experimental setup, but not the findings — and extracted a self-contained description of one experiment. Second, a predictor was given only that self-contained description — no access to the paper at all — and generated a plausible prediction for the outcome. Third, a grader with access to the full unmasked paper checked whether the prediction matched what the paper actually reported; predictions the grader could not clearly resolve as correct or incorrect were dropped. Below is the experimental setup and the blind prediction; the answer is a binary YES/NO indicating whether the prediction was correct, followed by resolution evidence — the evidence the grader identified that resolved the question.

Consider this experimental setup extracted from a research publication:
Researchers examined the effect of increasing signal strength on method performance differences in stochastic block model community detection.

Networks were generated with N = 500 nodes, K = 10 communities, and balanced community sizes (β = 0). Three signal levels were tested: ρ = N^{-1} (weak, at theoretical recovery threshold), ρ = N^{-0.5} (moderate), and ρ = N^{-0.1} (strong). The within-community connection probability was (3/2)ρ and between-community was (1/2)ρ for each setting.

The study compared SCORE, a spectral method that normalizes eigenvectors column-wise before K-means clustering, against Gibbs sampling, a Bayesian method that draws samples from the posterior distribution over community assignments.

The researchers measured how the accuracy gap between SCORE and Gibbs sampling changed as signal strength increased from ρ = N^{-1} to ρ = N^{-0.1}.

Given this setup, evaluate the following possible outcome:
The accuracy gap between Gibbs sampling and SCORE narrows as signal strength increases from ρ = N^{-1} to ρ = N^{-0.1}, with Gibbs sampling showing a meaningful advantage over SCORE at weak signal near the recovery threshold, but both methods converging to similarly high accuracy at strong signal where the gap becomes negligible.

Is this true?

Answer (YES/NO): NO